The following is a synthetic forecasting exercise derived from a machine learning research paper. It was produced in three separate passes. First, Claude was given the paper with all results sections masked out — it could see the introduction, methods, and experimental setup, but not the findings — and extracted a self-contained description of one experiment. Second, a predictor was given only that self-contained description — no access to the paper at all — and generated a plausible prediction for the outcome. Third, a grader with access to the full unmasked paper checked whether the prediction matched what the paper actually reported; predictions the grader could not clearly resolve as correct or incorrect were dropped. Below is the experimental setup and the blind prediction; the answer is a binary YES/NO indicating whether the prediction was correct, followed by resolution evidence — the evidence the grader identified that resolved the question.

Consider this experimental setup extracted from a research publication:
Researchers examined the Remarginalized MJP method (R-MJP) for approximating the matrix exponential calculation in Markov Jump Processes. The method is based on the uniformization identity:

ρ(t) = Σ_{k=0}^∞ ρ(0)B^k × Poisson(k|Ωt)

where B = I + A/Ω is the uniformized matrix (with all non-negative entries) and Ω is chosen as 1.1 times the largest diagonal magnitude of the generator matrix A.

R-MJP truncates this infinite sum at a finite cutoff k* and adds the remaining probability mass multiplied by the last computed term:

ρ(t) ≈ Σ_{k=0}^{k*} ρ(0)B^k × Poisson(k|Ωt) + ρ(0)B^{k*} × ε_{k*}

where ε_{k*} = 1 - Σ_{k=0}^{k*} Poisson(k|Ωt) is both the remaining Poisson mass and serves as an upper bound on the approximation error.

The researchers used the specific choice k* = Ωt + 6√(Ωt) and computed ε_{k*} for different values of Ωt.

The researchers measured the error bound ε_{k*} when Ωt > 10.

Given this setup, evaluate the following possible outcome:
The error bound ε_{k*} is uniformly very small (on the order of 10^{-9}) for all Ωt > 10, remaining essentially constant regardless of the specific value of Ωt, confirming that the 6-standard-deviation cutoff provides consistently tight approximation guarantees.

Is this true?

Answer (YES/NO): NO